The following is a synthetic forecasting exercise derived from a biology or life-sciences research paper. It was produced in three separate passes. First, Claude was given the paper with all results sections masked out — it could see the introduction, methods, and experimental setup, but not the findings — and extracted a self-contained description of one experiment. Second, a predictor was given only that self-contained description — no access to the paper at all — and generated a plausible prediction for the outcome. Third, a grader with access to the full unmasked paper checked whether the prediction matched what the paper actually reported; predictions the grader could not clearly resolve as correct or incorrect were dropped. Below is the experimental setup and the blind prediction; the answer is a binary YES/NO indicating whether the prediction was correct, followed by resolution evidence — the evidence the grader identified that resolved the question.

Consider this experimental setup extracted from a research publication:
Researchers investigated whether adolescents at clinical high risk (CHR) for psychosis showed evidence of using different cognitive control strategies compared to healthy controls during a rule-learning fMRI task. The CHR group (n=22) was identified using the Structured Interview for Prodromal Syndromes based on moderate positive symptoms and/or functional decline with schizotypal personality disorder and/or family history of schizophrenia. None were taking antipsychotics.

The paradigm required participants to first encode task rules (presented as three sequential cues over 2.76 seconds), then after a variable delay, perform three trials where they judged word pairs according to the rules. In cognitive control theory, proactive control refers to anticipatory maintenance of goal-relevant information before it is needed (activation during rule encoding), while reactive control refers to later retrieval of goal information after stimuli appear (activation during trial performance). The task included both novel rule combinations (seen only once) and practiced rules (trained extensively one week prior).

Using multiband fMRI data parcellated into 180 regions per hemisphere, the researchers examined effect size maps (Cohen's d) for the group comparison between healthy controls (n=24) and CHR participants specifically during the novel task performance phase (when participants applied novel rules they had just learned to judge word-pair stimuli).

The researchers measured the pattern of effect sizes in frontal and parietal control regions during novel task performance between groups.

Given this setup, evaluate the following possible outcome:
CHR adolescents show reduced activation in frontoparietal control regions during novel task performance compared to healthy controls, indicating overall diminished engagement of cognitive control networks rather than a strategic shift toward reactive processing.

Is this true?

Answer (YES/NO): NO